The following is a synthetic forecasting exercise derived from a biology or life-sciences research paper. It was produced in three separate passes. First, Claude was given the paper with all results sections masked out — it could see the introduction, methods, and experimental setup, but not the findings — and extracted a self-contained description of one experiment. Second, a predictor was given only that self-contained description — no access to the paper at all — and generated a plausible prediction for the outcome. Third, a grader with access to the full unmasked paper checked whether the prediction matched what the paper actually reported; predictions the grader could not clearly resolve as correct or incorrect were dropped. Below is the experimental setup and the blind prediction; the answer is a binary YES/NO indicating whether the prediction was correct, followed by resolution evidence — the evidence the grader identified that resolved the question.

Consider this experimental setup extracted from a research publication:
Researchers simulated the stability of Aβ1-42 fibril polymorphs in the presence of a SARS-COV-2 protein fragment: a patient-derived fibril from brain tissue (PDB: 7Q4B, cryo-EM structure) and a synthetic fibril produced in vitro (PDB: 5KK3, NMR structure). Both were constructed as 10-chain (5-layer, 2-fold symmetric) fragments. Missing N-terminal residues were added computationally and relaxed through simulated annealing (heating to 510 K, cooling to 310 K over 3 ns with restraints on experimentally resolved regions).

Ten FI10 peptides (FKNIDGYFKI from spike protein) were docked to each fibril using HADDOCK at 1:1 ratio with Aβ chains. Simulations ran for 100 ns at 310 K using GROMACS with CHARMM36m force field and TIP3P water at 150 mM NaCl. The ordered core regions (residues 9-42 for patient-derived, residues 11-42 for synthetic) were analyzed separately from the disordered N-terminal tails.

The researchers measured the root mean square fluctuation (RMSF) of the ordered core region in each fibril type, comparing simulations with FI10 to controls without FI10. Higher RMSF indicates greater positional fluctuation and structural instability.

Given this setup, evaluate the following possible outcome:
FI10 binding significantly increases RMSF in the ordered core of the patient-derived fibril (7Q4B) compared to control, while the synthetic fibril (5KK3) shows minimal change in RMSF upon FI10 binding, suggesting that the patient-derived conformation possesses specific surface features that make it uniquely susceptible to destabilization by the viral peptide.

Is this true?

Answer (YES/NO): NO